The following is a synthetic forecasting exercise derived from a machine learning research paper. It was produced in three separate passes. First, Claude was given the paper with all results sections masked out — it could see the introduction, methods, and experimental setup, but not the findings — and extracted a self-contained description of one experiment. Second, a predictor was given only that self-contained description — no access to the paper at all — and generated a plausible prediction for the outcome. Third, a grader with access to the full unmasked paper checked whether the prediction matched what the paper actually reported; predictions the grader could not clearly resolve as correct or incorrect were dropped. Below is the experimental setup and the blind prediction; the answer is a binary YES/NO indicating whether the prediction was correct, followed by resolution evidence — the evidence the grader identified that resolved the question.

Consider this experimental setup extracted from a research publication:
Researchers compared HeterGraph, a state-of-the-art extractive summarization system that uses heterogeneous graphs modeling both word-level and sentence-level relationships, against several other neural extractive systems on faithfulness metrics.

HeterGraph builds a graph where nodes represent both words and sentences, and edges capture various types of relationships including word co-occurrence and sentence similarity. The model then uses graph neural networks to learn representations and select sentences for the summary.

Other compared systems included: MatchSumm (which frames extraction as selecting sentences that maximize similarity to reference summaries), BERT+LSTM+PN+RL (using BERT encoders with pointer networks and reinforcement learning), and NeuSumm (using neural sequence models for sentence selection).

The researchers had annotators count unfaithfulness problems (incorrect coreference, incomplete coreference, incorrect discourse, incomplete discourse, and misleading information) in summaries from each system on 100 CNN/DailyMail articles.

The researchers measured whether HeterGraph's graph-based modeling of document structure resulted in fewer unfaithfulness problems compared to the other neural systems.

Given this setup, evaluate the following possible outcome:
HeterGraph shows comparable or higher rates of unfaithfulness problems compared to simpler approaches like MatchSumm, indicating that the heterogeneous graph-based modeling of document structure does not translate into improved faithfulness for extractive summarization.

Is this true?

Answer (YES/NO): YES